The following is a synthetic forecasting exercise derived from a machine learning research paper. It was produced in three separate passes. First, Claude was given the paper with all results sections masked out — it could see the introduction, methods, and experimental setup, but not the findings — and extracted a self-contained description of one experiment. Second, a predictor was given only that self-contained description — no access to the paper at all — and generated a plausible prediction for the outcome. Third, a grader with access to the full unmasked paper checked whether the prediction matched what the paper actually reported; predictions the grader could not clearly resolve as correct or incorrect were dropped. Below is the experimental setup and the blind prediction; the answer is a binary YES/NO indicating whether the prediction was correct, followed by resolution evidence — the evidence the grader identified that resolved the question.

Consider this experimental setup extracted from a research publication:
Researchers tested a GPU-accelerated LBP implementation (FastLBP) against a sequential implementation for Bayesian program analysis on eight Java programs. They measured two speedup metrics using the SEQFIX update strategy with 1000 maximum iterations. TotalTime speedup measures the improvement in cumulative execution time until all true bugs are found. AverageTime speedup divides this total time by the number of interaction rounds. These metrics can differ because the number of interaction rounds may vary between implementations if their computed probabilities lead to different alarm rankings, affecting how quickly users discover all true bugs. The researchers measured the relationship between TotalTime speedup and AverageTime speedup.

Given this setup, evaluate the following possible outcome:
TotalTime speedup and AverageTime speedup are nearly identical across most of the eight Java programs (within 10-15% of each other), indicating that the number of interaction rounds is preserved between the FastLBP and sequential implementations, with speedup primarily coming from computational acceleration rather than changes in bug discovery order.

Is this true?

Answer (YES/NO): NO